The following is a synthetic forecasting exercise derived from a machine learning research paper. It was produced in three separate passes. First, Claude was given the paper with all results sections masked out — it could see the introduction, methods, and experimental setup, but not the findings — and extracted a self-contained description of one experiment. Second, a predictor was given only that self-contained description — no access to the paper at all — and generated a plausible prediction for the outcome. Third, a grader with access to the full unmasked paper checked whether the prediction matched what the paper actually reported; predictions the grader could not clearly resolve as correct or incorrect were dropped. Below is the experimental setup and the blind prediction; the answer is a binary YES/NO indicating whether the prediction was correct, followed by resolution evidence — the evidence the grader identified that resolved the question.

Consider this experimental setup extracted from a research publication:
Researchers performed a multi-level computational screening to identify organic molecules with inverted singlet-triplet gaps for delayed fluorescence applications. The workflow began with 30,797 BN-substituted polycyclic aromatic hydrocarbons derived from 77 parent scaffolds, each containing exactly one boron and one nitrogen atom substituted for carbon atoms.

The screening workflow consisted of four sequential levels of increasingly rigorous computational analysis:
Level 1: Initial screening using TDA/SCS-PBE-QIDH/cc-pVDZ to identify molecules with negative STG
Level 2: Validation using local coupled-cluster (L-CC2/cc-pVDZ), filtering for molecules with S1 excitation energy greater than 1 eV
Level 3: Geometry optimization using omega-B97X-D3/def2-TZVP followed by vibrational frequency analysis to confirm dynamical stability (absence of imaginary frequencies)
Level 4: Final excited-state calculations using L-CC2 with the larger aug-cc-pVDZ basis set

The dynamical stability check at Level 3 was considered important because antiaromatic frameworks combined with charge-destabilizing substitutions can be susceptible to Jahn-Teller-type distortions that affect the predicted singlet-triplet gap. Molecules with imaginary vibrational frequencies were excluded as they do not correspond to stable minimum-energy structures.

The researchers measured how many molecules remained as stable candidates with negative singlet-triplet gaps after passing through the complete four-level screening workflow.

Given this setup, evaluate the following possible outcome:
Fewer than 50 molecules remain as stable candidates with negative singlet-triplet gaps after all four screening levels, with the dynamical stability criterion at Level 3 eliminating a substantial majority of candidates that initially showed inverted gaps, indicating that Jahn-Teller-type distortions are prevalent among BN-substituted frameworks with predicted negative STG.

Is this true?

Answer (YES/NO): NO